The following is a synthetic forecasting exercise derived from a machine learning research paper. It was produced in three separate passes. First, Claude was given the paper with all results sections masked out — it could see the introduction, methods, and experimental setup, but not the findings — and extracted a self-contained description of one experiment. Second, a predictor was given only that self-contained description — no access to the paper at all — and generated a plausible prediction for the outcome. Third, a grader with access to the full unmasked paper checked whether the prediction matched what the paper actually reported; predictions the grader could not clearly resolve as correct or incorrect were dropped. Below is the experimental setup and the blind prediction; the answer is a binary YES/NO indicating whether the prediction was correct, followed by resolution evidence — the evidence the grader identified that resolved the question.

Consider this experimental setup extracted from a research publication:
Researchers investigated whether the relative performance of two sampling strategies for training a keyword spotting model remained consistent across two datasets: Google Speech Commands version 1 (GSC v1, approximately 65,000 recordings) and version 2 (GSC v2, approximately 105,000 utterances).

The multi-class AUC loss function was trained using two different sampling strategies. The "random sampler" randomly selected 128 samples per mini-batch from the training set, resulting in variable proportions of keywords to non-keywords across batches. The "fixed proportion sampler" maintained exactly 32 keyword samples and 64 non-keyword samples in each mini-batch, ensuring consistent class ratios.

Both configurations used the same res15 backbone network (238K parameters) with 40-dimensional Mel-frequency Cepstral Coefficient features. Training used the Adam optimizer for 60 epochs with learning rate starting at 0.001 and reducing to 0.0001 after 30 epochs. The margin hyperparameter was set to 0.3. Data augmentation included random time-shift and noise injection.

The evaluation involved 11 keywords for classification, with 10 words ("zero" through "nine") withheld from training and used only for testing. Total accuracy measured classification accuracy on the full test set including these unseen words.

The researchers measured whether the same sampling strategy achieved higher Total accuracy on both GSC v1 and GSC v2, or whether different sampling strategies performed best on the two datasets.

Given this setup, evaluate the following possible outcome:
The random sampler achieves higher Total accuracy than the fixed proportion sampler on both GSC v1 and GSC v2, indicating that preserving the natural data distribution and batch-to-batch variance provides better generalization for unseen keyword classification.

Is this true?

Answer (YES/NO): NO